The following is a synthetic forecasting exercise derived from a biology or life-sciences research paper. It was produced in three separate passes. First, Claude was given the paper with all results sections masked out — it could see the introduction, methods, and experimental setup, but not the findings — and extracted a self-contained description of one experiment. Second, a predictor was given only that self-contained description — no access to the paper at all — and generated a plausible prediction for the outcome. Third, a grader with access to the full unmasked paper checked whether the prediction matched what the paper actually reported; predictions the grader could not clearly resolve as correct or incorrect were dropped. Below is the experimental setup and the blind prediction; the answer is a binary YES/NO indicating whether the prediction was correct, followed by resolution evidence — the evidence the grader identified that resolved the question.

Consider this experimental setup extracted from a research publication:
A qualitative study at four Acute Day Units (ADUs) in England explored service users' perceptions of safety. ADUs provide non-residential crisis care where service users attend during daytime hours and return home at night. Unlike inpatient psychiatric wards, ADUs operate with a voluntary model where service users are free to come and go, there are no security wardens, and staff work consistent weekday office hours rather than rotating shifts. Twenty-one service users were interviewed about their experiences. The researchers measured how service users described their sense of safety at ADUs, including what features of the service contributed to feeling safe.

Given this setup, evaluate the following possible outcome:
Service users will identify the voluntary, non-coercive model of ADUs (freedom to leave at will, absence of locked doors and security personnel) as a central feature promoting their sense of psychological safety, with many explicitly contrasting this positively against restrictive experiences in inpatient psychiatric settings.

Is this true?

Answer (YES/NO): NO